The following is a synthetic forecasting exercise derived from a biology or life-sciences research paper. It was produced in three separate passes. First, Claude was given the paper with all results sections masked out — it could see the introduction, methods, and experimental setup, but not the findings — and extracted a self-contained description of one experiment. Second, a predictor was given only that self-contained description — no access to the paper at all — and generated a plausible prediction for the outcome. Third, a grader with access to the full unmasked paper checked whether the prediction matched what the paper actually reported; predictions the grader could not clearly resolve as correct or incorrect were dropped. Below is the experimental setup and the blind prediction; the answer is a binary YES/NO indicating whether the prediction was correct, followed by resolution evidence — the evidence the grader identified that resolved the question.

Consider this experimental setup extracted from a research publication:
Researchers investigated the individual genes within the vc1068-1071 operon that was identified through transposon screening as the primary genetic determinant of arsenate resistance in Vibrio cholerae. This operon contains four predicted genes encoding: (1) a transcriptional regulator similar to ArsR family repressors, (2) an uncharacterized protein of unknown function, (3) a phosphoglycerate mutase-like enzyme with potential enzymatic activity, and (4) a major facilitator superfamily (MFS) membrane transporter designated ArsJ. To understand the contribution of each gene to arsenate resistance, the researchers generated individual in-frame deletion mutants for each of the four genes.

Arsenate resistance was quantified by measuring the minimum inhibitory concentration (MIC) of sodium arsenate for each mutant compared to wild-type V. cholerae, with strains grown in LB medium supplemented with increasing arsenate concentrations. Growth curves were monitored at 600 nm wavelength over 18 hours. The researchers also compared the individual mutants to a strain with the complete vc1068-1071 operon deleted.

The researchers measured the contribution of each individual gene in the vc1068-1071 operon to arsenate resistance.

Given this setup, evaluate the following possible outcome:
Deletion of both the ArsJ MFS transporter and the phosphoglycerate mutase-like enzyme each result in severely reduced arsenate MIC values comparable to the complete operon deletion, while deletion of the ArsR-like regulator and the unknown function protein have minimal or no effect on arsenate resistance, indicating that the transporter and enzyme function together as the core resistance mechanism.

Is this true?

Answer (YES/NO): NO